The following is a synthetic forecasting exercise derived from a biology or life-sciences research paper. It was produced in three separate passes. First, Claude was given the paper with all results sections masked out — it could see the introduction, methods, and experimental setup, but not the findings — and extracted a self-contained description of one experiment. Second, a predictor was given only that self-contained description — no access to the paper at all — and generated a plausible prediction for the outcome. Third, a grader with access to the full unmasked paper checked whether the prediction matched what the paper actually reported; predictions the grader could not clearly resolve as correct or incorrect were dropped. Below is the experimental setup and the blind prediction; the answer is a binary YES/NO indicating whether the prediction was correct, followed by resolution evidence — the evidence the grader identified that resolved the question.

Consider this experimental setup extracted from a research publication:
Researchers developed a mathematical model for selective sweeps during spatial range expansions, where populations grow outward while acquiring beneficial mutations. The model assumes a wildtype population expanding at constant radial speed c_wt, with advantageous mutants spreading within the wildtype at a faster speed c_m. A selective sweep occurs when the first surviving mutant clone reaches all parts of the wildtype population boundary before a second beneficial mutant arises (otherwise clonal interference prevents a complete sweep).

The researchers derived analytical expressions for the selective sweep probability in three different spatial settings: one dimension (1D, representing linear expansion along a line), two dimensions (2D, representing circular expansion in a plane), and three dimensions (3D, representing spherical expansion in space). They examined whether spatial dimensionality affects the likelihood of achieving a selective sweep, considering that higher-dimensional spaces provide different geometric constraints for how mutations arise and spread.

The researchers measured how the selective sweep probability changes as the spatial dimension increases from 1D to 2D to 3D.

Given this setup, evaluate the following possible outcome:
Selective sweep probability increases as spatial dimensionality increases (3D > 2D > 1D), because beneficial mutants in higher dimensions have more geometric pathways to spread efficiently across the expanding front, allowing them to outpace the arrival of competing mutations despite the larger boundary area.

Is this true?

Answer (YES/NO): NO